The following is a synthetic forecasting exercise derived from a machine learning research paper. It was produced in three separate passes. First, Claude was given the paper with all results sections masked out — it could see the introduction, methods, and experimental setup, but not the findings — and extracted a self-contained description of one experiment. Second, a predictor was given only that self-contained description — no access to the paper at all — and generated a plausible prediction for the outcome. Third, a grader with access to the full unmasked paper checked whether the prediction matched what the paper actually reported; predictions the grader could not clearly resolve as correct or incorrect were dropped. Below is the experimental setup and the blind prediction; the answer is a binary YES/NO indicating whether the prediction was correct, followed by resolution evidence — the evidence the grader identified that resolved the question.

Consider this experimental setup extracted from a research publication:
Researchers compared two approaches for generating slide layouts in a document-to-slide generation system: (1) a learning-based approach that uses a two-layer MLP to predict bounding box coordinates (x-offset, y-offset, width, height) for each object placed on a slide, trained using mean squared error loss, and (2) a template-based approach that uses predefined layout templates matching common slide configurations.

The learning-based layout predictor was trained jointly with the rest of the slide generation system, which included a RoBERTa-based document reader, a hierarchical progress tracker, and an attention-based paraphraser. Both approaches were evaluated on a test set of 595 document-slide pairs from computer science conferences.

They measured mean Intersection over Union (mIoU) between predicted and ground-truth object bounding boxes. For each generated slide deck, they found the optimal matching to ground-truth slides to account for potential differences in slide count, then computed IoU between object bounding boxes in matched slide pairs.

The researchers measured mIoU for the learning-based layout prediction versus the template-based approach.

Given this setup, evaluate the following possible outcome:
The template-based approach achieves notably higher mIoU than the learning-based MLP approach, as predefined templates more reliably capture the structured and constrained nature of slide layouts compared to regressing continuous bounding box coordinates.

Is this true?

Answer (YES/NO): NO